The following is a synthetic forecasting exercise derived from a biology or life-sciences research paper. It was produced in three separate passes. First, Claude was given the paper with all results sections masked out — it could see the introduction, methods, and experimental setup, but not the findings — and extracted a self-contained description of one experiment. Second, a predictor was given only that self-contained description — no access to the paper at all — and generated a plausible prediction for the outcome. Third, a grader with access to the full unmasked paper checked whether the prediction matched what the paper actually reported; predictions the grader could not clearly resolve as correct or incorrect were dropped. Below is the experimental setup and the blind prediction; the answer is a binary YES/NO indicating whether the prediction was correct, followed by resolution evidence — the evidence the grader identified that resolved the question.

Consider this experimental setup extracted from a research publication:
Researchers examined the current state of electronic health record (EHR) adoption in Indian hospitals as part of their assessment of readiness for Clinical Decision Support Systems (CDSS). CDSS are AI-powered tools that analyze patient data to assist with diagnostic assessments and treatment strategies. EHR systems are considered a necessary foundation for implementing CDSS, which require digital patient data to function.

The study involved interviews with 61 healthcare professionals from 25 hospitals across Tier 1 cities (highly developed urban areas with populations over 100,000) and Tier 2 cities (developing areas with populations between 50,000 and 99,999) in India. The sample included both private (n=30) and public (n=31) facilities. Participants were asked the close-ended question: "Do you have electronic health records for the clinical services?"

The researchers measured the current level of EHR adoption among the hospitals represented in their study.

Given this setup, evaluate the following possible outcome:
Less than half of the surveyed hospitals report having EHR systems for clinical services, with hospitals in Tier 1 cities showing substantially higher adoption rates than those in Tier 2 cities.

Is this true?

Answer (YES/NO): NO